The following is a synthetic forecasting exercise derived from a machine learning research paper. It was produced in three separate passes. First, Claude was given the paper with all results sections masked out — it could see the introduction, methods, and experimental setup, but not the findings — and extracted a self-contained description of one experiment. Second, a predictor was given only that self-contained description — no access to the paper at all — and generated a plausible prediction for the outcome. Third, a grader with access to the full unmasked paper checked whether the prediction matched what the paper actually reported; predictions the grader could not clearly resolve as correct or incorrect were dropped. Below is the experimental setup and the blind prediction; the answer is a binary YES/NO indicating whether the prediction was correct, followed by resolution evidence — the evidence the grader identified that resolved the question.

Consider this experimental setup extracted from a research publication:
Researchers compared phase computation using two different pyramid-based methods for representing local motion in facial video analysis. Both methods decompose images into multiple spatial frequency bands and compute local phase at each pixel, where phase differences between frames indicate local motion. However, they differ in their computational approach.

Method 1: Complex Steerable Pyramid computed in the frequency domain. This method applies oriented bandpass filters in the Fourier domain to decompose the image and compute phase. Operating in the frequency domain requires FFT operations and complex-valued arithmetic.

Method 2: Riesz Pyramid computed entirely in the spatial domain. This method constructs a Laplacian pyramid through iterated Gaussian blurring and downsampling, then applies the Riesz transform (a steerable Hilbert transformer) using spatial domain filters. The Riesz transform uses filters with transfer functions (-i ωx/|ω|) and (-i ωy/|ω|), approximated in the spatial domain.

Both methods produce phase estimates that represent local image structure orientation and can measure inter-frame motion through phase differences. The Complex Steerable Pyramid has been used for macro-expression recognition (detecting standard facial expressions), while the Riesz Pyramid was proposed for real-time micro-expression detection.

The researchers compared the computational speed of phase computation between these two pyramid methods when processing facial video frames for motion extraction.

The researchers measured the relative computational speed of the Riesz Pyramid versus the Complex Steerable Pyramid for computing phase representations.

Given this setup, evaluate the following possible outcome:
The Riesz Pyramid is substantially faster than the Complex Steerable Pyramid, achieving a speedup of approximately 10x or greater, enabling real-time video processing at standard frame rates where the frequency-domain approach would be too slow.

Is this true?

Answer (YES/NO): NO